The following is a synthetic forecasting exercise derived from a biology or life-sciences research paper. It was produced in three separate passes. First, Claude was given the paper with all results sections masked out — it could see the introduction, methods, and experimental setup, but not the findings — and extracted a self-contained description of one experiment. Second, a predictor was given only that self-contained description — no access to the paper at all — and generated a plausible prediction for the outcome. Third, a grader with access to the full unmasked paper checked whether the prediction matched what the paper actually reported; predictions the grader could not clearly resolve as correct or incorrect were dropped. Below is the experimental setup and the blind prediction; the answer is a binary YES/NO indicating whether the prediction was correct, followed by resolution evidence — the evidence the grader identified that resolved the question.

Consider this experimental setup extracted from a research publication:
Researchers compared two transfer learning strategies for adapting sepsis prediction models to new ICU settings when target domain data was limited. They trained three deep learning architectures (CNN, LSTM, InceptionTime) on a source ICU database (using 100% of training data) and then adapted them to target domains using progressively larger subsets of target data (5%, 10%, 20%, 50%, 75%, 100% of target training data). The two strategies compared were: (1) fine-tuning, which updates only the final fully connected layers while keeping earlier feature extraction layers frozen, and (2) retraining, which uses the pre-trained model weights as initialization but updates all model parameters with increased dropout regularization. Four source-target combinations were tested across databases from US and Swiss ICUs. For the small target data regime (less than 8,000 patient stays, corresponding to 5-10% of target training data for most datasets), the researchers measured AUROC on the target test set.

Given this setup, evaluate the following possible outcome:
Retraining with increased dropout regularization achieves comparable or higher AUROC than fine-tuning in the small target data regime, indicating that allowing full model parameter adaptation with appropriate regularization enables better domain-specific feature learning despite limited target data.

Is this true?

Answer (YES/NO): YES